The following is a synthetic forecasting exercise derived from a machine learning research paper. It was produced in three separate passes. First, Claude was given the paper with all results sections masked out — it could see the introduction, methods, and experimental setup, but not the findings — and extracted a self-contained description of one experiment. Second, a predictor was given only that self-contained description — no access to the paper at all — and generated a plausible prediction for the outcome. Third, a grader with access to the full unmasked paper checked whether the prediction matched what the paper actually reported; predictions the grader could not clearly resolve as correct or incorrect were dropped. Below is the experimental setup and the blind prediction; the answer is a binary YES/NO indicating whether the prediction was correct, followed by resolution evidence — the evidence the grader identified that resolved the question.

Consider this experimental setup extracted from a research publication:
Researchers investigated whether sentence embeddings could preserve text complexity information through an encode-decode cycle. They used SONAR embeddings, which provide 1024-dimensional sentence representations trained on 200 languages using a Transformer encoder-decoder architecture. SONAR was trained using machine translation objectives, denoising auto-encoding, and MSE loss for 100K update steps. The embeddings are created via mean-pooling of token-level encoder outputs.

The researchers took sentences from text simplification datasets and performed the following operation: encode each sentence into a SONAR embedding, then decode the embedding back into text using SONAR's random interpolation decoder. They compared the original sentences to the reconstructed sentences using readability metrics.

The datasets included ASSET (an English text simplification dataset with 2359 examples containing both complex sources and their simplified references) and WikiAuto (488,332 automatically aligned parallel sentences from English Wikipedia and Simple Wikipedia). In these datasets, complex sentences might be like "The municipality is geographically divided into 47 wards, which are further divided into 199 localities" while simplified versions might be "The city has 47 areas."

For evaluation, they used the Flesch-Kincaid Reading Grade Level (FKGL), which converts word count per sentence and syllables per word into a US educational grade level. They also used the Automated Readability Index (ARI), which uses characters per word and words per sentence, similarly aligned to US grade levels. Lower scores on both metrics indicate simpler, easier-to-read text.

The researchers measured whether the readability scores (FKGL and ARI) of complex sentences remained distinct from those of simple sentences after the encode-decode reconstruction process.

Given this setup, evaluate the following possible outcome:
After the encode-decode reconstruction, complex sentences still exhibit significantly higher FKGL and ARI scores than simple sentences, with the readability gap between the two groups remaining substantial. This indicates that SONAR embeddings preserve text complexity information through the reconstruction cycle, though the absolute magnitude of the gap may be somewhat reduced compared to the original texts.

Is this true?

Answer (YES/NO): YES